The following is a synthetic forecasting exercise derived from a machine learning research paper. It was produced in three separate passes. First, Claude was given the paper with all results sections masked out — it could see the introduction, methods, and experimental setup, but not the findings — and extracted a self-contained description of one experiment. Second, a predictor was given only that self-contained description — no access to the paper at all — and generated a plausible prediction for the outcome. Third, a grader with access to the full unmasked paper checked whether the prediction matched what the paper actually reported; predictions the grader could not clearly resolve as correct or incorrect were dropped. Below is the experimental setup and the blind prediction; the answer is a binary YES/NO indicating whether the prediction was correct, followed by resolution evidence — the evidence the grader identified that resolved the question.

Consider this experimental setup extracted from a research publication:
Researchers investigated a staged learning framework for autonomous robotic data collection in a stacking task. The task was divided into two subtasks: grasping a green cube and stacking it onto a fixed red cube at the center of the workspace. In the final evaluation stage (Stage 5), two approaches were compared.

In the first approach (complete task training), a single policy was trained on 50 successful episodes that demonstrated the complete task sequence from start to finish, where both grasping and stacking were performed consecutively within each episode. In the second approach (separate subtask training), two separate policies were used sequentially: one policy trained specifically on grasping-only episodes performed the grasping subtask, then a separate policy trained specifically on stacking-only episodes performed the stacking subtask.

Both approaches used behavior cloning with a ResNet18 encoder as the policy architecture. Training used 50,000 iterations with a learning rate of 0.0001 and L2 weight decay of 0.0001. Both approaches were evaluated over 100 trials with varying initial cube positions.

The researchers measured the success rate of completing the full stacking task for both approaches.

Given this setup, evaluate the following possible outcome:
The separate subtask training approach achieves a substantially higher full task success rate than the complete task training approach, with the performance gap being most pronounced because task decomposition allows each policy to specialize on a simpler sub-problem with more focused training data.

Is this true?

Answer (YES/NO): YES